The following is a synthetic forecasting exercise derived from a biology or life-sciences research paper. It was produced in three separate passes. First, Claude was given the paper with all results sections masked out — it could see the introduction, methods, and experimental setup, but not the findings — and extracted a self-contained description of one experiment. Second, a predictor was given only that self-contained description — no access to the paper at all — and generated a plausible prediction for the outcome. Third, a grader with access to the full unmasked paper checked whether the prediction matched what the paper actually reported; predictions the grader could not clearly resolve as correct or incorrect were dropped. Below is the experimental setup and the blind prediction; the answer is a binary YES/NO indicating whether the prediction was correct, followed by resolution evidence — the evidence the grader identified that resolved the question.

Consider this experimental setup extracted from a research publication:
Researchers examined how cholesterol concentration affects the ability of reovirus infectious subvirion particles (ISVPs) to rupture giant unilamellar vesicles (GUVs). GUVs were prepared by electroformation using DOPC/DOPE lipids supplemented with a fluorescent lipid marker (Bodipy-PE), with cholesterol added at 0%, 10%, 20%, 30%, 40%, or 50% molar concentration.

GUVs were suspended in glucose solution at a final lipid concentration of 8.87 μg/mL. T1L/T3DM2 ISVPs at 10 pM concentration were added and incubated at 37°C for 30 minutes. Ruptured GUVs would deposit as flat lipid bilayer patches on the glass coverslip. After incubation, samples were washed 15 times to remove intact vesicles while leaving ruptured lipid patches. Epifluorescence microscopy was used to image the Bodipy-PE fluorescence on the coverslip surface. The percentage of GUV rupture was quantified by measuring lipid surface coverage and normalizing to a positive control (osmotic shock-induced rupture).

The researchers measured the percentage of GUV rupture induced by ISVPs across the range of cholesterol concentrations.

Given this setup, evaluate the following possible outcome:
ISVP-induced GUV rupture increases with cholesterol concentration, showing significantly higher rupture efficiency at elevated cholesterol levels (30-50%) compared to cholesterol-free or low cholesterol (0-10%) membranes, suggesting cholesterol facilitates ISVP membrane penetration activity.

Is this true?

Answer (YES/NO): NO